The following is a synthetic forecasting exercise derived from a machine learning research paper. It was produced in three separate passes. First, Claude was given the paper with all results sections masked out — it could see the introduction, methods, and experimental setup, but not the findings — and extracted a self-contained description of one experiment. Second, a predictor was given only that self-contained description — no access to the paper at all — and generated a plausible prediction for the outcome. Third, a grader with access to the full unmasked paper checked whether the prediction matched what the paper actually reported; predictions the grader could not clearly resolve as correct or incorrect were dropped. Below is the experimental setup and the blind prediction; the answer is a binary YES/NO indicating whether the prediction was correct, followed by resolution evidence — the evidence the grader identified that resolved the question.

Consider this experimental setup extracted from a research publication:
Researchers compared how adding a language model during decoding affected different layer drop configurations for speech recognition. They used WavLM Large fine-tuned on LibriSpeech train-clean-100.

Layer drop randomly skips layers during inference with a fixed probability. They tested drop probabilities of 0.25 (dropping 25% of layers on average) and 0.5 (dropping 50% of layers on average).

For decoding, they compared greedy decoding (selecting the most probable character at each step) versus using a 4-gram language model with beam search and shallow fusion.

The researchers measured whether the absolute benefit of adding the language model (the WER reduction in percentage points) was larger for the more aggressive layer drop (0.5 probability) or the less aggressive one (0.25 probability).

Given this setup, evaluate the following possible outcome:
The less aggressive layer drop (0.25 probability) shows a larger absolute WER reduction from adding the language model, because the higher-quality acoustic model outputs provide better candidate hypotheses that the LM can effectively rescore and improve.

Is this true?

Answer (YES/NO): NO